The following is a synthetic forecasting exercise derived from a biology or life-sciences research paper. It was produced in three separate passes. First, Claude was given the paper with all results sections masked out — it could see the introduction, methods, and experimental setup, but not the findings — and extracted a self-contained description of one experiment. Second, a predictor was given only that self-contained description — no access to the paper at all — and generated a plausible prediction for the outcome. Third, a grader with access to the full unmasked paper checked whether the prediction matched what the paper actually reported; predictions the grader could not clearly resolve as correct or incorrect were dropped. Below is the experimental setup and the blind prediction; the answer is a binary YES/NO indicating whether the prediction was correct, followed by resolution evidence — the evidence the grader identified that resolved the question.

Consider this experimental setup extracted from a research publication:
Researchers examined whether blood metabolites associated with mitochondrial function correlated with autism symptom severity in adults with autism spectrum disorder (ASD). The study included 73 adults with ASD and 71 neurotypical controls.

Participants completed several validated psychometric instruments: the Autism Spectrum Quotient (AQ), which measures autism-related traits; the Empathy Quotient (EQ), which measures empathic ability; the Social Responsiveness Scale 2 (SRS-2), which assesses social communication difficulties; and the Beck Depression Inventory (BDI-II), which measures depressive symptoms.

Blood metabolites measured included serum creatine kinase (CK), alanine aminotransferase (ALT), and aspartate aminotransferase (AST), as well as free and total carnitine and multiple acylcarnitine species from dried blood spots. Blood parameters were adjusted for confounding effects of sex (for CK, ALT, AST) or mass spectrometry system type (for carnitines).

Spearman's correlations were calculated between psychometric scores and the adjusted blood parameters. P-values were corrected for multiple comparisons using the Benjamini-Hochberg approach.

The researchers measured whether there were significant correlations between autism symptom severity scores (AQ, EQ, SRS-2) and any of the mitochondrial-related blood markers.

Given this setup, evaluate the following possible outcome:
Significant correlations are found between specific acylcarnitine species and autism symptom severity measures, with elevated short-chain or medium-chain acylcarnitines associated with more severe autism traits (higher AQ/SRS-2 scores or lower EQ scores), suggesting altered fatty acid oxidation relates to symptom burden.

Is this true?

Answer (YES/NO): YES